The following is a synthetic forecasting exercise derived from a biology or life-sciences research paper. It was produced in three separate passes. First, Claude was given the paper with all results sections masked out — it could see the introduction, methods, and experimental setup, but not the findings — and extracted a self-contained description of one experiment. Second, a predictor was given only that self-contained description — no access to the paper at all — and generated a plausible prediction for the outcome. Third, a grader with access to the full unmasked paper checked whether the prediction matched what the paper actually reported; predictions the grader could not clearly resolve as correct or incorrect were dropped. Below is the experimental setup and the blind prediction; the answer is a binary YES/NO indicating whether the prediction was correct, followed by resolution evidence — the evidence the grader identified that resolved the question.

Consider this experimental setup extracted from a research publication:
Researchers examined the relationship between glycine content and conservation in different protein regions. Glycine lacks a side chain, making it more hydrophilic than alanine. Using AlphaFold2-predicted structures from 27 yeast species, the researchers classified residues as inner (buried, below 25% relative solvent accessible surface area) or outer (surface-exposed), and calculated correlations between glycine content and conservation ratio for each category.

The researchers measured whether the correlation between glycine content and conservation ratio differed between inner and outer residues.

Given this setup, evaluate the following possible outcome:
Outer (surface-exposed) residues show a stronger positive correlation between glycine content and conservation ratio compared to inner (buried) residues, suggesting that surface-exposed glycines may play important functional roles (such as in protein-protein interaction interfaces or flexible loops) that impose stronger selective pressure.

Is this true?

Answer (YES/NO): YES